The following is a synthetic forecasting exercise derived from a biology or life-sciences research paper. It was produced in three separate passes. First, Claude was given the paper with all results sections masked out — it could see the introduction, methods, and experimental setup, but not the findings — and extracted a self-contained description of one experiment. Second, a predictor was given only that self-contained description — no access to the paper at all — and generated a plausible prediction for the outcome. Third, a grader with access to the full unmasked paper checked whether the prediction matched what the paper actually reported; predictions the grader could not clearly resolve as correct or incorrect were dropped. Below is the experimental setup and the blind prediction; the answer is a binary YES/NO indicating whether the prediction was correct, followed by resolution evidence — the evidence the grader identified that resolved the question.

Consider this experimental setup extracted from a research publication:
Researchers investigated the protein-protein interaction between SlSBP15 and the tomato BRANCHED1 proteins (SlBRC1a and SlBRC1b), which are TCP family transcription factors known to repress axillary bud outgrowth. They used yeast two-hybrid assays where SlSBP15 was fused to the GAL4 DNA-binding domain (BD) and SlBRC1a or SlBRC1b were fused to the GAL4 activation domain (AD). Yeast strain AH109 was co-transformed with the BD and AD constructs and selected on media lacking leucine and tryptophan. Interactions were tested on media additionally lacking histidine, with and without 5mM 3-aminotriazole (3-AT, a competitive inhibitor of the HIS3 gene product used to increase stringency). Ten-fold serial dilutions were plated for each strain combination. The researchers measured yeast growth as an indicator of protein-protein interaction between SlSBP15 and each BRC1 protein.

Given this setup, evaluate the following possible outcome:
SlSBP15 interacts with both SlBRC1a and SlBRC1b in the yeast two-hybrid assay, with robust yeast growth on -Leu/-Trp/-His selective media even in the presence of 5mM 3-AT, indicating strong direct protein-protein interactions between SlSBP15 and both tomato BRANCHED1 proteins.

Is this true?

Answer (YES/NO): NO